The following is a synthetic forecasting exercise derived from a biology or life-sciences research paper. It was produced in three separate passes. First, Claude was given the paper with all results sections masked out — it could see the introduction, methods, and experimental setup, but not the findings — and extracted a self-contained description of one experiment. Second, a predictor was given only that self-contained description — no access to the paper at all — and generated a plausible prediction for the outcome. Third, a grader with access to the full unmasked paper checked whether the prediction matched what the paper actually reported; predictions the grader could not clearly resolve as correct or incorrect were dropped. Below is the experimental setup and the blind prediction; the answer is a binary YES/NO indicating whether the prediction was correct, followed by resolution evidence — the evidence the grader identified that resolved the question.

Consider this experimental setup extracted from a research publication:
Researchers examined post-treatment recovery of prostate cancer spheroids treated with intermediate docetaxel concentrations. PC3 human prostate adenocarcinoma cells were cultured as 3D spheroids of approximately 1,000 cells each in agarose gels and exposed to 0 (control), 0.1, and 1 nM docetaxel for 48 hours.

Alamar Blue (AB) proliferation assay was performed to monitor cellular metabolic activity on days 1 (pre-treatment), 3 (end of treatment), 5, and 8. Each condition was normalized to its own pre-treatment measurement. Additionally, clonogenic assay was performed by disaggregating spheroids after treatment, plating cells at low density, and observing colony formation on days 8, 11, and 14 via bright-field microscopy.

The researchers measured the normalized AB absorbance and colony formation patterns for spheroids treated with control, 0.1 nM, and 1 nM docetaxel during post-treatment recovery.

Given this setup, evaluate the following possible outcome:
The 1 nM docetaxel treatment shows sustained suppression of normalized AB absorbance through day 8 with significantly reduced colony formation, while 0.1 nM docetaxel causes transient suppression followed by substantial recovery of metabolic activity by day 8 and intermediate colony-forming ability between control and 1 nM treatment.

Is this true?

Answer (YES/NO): NO